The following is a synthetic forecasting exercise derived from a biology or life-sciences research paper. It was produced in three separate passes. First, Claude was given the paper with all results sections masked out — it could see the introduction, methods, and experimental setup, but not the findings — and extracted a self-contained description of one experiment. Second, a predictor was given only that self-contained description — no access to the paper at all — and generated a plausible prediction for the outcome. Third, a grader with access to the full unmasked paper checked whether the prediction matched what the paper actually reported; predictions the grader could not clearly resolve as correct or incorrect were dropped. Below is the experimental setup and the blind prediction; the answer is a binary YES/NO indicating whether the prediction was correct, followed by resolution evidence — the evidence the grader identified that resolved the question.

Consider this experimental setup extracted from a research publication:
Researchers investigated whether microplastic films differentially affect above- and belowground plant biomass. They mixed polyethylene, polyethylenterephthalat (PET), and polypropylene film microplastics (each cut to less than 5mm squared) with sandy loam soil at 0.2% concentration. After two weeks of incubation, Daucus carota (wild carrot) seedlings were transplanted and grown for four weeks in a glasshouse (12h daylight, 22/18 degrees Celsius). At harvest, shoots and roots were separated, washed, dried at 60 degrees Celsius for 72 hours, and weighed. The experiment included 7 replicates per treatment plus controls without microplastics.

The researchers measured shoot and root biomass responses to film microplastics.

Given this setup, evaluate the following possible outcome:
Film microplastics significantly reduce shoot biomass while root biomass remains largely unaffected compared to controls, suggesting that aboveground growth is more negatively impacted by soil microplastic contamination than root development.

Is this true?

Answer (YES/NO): NO